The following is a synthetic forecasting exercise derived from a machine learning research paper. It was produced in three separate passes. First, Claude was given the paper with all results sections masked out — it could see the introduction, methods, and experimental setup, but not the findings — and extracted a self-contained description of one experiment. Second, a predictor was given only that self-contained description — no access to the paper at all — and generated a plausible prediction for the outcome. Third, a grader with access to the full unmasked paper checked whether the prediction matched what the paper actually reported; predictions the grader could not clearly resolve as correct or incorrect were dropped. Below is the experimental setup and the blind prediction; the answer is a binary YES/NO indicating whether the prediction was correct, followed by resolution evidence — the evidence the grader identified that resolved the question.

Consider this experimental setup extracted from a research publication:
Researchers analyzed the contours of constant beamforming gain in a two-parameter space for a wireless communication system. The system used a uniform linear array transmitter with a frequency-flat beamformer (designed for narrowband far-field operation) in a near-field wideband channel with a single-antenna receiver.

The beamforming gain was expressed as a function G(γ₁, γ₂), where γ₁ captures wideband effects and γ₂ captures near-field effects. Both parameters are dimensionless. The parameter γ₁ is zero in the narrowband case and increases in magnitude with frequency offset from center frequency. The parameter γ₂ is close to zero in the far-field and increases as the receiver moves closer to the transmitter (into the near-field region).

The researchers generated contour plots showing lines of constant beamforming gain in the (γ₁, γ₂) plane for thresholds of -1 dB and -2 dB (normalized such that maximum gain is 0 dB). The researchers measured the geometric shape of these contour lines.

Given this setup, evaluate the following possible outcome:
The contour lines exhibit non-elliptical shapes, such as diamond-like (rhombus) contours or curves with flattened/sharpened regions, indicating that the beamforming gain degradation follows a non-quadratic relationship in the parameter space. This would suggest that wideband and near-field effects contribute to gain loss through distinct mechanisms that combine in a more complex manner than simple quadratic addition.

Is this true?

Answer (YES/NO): NO